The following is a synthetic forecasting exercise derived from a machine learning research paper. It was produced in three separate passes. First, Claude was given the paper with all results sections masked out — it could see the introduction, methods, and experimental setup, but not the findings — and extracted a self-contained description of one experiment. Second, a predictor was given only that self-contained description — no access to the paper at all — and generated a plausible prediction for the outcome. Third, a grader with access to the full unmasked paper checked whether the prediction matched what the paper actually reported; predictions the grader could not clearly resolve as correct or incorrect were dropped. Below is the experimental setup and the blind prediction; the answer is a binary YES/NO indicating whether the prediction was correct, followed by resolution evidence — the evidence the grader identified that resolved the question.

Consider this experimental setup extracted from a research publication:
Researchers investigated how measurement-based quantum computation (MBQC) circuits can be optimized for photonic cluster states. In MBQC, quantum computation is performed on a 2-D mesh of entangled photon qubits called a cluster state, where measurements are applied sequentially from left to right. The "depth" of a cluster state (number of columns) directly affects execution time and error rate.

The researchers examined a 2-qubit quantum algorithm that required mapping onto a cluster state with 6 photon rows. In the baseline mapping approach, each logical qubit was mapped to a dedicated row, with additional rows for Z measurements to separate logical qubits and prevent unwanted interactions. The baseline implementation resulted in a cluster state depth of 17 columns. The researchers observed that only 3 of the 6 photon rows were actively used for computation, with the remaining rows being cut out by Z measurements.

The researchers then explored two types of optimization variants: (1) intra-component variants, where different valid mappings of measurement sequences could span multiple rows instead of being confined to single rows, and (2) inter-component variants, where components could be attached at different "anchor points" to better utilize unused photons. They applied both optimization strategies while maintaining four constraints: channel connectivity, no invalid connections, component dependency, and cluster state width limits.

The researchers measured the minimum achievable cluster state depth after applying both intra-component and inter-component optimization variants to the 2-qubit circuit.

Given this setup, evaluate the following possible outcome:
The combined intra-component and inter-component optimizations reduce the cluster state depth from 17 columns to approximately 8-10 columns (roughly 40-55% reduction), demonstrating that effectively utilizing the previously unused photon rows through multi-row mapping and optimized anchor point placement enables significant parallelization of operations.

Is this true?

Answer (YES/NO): YES